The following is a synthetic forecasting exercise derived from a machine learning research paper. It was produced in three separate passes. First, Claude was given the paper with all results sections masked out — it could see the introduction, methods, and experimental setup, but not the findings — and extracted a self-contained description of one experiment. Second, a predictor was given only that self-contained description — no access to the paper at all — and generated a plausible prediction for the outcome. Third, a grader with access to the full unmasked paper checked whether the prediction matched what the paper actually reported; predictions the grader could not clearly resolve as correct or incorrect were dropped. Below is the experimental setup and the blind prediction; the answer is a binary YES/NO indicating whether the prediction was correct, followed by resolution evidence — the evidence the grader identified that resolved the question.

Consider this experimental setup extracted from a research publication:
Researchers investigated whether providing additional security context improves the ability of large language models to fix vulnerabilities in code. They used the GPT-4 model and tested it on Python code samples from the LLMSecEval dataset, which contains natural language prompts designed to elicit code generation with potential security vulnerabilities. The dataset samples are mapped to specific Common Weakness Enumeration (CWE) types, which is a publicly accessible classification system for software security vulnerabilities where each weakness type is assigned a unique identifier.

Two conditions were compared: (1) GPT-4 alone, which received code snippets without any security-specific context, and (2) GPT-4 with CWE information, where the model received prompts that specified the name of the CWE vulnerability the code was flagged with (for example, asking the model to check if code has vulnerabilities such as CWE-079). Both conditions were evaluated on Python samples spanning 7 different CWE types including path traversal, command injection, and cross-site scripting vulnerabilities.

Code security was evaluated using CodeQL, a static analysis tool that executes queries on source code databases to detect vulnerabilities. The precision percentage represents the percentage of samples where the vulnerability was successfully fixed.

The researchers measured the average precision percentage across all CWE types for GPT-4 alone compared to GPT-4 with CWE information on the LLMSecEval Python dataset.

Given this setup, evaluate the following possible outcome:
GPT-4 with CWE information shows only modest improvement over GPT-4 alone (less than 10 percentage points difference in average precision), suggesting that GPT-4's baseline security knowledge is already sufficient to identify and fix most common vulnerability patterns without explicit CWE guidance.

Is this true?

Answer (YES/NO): NO